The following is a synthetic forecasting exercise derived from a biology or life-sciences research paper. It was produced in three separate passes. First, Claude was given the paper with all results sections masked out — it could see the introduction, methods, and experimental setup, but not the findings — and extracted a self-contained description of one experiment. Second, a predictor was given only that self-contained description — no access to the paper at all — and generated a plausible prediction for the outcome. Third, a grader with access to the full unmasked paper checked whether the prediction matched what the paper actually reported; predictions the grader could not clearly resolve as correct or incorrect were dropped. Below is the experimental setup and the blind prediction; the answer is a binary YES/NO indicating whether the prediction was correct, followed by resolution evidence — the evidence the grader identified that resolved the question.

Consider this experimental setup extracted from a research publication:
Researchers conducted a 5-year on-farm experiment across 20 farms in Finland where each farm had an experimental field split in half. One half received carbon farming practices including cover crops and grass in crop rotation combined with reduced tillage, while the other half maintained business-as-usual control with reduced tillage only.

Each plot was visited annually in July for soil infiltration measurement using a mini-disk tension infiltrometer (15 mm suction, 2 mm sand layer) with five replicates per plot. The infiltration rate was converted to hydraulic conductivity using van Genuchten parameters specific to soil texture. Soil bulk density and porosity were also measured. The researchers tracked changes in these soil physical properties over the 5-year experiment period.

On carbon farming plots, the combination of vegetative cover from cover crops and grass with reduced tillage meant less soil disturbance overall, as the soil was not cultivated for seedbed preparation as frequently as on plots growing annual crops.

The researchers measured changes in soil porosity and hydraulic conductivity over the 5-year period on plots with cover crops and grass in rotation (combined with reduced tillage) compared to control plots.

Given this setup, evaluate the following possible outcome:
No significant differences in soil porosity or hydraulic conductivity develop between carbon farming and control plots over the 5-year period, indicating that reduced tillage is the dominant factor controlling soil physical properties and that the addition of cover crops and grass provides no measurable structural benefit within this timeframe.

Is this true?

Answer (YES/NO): NO